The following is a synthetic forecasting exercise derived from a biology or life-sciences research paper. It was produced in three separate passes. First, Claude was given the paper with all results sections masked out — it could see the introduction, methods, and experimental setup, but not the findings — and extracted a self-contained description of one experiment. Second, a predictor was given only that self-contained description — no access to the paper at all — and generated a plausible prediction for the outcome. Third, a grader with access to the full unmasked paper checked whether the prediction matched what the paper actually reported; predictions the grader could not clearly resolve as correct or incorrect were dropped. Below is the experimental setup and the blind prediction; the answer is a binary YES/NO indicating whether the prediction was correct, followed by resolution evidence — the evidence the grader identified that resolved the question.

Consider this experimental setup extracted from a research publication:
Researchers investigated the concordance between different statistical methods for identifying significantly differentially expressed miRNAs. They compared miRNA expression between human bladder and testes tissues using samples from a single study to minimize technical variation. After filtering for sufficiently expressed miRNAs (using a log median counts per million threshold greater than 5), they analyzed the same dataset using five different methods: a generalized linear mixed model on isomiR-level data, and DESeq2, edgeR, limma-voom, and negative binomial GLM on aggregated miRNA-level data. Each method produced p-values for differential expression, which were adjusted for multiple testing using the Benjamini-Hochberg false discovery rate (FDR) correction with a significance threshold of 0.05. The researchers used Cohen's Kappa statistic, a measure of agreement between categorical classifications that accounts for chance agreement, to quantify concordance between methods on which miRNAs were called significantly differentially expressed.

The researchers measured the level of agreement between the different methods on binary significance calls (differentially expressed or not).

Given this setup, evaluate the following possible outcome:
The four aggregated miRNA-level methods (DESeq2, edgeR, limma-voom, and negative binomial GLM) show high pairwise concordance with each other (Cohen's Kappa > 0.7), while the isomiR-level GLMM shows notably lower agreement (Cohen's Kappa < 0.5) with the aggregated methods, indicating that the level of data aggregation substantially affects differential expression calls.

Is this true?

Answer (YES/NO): NO